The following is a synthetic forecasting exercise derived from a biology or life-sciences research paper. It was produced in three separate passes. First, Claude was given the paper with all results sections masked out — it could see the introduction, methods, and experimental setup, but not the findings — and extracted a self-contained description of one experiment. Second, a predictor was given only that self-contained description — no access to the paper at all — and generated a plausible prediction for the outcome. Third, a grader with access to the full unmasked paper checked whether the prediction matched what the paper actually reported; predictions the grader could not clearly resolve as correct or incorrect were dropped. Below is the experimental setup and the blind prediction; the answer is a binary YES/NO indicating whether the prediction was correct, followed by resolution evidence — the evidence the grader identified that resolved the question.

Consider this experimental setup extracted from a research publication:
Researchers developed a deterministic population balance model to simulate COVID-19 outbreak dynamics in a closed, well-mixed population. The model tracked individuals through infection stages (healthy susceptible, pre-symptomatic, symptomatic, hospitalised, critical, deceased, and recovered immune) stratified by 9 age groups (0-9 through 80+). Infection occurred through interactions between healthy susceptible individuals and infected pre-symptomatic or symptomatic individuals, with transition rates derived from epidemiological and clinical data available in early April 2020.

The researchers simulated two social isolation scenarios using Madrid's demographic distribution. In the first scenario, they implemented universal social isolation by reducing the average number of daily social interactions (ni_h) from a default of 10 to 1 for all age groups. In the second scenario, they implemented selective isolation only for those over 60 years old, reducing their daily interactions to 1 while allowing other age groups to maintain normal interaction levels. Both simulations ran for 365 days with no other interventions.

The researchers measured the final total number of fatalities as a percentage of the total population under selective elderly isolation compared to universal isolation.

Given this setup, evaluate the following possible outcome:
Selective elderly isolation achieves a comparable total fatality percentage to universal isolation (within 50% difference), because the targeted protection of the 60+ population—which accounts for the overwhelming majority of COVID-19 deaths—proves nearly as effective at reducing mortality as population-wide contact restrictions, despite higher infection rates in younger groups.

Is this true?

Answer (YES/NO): YES